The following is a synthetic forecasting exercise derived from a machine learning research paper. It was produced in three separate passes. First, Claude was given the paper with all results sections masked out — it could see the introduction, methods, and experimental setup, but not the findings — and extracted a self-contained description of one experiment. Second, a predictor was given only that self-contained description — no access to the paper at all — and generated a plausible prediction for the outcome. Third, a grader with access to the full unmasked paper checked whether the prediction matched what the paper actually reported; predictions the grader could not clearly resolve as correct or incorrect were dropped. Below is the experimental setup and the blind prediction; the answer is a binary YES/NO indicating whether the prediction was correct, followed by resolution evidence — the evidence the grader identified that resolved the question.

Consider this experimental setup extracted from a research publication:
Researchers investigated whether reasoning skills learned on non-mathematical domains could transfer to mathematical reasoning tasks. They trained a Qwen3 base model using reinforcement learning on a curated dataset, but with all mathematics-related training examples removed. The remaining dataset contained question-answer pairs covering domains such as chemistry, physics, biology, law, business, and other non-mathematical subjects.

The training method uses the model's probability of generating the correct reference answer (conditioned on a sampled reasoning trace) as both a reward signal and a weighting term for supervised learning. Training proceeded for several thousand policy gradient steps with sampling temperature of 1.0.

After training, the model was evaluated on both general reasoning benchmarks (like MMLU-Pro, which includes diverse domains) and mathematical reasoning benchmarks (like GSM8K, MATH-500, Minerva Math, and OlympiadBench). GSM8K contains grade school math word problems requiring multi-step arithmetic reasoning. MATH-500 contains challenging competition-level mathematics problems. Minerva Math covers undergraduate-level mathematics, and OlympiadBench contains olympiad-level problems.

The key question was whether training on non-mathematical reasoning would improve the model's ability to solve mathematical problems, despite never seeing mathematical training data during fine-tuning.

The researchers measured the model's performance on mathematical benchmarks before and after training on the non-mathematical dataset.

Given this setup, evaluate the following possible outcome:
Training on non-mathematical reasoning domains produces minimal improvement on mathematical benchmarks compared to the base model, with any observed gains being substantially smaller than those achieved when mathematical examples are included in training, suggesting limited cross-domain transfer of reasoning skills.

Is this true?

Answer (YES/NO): NO